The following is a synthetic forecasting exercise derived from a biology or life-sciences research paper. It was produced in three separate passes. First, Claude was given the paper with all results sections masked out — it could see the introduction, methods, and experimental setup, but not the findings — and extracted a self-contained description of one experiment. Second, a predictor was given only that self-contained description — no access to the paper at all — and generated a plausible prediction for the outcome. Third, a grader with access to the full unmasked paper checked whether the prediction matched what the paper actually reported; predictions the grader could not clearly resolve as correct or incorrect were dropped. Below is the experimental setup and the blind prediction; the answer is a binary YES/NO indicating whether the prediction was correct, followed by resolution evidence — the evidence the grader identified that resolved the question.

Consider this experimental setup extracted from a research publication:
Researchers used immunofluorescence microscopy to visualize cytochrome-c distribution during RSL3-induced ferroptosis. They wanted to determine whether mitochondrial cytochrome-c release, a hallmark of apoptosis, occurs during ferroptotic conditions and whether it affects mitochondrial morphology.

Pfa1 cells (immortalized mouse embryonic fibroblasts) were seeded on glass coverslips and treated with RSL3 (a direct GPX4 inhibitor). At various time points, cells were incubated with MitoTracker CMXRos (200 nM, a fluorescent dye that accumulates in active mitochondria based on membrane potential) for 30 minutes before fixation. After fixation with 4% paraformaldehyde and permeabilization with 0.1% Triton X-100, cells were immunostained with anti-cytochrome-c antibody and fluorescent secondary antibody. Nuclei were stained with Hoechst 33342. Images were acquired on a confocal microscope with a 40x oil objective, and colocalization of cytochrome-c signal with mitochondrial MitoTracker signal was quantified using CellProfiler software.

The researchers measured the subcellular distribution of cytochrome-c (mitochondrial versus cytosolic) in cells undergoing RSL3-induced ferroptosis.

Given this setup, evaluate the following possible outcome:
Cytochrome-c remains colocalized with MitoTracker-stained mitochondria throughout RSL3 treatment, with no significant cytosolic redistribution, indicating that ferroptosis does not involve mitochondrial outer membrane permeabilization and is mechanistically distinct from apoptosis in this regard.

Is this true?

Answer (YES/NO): NO